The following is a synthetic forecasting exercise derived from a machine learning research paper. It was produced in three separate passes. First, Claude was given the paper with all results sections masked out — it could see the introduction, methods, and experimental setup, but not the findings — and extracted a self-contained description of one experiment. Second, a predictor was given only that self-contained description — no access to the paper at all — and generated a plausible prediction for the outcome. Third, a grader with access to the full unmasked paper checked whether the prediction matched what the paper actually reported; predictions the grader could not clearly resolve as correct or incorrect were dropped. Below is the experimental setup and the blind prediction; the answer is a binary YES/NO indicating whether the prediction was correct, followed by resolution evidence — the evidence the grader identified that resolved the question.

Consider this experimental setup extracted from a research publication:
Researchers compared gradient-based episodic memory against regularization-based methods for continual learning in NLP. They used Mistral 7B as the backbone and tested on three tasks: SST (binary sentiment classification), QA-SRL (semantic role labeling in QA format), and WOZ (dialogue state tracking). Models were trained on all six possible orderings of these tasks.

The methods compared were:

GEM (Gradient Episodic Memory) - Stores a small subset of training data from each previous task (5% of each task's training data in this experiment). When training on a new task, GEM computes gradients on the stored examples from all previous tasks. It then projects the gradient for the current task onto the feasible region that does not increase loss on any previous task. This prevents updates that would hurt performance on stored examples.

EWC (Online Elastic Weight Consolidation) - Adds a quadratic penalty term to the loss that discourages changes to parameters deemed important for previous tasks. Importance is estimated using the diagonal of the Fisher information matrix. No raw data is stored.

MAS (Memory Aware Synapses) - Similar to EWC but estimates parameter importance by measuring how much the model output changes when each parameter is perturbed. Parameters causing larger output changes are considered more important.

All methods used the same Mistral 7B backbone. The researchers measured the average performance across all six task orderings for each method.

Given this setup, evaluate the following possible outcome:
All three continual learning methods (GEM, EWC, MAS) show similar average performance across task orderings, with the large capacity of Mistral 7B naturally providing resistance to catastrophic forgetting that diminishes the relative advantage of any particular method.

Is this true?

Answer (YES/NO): NO